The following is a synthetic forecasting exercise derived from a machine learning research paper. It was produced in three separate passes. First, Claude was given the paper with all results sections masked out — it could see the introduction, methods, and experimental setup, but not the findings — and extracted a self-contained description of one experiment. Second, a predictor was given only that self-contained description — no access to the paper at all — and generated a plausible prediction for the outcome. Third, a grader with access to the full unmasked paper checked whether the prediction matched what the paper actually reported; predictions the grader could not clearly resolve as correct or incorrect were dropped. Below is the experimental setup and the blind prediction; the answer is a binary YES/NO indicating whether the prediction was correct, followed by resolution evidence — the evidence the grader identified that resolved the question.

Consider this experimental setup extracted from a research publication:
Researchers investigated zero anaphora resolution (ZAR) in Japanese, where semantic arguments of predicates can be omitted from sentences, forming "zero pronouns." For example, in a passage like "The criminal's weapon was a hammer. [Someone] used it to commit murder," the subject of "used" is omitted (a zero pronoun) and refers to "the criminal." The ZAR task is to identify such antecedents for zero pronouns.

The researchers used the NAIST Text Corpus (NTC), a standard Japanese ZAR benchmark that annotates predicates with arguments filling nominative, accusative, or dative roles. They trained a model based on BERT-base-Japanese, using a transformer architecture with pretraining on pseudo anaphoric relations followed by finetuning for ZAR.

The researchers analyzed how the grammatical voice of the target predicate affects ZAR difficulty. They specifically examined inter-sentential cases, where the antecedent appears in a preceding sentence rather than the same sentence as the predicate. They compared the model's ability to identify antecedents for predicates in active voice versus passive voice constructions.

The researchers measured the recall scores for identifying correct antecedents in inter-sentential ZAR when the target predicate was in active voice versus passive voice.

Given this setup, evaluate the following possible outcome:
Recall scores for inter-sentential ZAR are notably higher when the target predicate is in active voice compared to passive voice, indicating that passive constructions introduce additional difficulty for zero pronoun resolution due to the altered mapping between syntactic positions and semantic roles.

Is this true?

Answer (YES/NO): YES